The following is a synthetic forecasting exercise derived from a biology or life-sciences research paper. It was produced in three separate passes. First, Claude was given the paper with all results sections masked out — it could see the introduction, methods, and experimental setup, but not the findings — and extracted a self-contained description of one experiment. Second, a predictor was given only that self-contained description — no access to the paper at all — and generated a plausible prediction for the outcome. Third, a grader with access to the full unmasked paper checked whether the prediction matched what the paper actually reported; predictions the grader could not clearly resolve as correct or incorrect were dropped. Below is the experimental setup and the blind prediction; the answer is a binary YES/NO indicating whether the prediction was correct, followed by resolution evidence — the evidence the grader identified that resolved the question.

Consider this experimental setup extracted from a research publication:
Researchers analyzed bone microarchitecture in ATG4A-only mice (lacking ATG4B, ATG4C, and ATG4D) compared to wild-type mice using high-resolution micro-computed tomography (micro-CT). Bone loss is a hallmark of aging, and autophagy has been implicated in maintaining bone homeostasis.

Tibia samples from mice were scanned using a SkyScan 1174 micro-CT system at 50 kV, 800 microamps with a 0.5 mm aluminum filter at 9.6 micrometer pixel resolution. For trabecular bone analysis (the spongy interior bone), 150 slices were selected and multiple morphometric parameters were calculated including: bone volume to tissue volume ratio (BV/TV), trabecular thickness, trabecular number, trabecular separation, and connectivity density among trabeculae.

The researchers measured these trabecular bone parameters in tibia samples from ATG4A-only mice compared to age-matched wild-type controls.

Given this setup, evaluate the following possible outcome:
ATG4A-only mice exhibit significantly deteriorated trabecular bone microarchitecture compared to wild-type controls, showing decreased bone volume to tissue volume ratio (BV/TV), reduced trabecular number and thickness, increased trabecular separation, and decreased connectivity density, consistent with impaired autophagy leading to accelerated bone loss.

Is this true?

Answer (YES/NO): YES